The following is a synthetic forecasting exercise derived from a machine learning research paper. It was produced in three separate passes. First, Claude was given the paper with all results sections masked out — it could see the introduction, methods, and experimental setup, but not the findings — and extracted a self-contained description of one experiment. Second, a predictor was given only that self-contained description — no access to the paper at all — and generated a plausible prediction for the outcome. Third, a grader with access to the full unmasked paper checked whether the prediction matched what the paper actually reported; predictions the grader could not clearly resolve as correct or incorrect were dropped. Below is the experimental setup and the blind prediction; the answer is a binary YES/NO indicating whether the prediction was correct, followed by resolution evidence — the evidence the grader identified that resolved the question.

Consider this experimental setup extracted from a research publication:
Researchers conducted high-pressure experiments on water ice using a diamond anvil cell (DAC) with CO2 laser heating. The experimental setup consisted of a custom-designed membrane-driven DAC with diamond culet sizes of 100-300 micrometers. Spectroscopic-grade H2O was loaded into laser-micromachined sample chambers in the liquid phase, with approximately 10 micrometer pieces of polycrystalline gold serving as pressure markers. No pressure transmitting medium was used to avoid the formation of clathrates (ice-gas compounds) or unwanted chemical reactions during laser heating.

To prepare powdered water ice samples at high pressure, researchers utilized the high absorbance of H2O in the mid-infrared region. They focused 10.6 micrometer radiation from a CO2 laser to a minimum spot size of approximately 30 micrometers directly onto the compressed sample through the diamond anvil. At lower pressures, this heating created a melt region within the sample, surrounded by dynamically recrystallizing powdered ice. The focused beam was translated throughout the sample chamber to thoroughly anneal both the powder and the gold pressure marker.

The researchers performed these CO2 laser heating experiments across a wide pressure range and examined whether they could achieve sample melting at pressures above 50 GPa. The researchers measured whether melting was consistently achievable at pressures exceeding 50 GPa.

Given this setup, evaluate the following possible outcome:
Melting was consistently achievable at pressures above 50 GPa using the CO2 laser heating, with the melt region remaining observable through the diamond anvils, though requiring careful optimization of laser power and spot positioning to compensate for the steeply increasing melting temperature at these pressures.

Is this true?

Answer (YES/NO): NO